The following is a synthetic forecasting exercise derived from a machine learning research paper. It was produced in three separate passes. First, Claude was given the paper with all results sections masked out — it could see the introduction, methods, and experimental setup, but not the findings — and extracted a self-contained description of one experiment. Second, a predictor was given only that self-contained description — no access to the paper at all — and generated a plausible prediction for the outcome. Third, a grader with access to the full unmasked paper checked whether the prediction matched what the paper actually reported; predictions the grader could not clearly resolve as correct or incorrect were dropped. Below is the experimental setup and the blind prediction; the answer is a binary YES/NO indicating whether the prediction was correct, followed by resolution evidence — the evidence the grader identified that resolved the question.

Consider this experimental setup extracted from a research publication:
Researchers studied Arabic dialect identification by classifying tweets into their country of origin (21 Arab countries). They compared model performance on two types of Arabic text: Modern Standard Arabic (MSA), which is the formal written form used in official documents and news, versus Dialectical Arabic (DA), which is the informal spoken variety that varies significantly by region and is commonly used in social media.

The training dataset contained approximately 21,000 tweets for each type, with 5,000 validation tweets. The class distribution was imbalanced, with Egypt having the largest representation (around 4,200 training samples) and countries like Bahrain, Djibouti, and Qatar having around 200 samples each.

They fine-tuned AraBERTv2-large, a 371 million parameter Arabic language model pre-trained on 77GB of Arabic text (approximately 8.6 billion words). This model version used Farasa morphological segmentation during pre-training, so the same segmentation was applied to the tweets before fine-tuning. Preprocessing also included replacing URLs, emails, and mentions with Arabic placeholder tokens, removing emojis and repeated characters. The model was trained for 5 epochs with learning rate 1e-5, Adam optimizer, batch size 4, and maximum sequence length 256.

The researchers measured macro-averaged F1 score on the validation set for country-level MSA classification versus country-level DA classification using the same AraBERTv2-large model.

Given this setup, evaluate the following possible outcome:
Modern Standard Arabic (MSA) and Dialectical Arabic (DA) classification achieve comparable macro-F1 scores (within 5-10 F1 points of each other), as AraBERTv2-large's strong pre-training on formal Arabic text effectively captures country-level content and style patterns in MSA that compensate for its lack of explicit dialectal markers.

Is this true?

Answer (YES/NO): NO